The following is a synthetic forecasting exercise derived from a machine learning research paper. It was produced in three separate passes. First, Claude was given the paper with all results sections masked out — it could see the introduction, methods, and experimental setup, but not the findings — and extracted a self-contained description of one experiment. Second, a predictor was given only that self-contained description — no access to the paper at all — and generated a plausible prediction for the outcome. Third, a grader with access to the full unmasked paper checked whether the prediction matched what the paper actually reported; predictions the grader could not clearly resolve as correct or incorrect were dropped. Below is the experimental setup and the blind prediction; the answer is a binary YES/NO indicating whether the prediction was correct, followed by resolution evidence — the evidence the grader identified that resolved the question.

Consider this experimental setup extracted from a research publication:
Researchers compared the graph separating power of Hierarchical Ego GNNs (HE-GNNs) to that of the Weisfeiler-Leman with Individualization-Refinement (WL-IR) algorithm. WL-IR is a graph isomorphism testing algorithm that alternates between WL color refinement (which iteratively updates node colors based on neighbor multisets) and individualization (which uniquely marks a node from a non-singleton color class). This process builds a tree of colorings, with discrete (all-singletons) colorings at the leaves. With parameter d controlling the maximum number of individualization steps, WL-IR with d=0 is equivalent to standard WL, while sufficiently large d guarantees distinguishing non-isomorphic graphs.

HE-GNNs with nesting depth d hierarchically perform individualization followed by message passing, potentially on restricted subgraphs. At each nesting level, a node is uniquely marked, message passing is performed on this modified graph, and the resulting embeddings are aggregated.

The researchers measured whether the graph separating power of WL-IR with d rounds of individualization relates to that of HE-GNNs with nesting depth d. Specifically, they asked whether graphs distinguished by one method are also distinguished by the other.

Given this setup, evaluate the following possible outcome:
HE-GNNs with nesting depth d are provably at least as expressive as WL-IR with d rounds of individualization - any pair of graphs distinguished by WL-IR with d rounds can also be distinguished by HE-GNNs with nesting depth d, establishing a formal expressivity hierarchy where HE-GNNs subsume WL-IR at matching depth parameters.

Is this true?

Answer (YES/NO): YES